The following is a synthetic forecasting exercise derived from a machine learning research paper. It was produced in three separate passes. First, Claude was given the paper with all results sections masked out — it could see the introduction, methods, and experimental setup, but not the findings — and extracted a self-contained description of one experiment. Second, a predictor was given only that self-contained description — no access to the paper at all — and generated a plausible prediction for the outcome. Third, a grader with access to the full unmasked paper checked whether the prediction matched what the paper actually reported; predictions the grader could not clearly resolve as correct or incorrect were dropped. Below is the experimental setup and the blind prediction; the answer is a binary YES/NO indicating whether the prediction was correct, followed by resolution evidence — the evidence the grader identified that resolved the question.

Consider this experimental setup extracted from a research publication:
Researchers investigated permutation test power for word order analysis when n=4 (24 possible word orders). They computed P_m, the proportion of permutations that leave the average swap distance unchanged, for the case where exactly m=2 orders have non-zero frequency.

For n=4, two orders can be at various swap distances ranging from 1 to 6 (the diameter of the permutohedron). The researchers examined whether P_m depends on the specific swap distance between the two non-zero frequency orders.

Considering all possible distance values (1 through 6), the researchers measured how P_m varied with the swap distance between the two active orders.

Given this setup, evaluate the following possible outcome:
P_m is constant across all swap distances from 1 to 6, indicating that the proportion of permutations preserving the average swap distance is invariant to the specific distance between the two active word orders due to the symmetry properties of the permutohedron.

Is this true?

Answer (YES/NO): NO